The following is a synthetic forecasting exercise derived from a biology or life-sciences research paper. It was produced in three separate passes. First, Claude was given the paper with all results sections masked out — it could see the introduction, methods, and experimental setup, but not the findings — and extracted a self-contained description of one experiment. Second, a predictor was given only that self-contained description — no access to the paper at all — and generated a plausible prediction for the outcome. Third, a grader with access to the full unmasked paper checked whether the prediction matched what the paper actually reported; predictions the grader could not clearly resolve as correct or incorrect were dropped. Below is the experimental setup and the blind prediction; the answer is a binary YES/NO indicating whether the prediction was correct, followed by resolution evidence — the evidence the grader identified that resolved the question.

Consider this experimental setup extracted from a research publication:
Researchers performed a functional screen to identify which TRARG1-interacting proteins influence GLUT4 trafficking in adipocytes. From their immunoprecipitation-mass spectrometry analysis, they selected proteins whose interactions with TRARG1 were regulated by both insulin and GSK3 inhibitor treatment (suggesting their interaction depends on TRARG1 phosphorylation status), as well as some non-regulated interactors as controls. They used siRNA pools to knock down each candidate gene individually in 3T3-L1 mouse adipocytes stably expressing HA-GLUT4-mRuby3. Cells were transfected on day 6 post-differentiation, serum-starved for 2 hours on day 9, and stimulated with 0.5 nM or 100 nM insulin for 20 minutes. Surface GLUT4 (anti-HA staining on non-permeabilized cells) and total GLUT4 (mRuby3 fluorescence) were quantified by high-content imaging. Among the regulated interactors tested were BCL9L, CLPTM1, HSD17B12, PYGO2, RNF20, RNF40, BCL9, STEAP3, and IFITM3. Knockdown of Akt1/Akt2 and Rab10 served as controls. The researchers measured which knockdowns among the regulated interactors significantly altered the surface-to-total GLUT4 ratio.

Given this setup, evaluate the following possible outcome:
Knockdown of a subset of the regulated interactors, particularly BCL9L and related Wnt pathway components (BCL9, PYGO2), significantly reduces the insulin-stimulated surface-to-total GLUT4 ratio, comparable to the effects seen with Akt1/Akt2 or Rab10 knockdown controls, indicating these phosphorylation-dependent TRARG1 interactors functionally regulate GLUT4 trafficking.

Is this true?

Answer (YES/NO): NO